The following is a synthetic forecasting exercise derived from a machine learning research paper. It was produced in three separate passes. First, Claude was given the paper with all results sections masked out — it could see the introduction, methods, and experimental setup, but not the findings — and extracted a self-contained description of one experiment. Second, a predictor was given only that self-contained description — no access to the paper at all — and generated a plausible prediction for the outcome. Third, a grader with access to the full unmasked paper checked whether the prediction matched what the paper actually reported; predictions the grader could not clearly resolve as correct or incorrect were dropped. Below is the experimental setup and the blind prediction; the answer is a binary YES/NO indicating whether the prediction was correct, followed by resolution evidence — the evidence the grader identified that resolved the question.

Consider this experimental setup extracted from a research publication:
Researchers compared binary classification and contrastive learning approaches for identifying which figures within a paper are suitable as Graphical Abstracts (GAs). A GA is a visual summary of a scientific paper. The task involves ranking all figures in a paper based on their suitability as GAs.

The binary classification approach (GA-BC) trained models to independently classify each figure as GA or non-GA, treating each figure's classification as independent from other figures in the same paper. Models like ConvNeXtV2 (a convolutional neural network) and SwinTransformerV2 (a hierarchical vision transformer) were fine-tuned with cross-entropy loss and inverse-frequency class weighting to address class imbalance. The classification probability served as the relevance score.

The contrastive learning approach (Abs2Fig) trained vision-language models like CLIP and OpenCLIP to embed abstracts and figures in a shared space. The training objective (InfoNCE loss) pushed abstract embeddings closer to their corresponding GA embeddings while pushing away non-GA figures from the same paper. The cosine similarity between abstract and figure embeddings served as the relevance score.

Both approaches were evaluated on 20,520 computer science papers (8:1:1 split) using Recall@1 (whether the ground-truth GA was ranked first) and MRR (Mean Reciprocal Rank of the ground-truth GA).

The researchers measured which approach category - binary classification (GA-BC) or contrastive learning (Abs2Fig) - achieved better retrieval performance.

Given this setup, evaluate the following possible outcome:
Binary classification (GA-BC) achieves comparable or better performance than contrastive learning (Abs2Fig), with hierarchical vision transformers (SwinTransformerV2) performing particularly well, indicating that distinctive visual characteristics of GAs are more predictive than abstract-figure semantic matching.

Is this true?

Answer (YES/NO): NO